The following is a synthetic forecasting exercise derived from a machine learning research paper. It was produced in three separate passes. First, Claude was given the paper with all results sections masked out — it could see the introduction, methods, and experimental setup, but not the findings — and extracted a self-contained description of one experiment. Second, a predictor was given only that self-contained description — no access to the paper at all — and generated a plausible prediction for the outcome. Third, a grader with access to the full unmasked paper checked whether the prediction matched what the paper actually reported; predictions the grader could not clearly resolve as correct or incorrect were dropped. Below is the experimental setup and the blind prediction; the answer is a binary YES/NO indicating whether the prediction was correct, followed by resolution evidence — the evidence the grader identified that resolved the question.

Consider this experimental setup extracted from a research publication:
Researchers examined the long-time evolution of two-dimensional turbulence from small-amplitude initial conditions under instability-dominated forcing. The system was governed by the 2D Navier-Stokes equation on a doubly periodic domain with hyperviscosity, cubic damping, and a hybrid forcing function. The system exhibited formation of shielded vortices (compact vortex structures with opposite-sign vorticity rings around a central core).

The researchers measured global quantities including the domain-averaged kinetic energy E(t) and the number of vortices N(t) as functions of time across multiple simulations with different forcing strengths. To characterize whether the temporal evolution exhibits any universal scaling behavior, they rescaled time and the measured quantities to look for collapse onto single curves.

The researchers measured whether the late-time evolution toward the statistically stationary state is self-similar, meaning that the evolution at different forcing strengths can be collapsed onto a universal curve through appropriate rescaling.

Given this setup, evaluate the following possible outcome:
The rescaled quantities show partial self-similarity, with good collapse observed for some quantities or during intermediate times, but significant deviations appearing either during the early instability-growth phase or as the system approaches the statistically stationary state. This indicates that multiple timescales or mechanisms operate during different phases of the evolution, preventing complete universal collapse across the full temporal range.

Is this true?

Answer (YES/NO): YES